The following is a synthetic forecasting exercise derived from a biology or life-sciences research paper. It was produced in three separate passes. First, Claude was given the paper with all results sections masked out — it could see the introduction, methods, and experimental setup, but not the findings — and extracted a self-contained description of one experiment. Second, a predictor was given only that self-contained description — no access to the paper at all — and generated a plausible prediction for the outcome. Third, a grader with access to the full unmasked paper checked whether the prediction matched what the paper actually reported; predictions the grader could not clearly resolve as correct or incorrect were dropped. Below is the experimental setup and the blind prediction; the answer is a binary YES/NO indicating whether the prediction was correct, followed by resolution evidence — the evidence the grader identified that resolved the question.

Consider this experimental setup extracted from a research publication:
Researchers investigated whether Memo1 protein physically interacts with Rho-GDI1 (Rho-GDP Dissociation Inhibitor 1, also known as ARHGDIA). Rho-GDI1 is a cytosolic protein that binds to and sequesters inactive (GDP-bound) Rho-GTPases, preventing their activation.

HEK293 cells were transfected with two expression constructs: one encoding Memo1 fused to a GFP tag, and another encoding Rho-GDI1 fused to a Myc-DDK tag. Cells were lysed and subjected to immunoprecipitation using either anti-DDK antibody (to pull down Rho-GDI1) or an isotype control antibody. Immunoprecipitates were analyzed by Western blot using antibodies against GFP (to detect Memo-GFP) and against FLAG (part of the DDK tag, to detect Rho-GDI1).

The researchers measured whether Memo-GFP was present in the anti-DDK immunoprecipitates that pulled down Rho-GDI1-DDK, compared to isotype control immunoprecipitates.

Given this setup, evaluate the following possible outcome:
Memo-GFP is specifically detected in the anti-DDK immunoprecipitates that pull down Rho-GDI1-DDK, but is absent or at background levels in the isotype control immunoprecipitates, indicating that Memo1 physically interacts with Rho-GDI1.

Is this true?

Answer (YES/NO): YES